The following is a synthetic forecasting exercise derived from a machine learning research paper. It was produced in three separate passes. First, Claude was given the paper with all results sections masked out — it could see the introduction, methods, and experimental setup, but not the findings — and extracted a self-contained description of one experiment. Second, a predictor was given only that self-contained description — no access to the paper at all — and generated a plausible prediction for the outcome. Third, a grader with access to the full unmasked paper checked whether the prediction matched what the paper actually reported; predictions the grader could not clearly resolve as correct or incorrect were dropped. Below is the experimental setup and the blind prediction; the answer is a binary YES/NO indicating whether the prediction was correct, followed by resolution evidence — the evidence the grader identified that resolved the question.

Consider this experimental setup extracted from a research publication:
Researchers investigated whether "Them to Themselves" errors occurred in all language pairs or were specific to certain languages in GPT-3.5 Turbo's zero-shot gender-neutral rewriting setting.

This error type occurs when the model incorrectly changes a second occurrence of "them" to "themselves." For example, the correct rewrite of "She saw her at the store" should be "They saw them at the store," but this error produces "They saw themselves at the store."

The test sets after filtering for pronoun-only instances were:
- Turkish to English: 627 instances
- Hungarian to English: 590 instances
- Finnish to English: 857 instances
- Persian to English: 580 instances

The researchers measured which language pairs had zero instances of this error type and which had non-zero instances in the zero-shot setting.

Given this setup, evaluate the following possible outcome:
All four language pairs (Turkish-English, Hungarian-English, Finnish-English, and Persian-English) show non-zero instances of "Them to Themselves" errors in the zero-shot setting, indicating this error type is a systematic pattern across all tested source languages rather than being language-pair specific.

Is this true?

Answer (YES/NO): NO